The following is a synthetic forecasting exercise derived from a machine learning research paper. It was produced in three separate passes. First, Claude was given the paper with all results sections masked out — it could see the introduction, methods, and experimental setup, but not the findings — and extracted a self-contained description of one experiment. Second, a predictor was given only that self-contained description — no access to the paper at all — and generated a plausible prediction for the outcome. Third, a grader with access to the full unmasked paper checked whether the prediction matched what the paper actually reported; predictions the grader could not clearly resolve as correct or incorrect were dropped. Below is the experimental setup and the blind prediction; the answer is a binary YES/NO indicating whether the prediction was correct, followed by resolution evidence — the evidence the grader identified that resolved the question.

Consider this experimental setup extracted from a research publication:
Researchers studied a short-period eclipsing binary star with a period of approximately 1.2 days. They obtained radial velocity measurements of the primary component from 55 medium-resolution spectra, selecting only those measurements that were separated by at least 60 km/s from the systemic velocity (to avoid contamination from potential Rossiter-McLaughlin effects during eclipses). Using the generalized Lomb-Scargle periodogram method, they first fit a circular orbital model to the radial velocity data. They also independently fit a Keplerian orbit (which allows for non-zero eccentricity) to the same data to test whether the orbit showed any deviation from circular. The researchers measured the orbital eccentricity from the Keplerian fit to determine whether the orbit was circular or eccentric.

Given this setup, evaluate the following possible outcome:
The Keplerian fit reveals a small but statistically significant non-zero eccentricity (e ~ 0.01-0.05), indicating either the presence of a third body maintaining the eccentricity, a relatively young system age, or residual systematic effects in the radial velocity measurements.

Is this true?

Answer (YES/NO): NO